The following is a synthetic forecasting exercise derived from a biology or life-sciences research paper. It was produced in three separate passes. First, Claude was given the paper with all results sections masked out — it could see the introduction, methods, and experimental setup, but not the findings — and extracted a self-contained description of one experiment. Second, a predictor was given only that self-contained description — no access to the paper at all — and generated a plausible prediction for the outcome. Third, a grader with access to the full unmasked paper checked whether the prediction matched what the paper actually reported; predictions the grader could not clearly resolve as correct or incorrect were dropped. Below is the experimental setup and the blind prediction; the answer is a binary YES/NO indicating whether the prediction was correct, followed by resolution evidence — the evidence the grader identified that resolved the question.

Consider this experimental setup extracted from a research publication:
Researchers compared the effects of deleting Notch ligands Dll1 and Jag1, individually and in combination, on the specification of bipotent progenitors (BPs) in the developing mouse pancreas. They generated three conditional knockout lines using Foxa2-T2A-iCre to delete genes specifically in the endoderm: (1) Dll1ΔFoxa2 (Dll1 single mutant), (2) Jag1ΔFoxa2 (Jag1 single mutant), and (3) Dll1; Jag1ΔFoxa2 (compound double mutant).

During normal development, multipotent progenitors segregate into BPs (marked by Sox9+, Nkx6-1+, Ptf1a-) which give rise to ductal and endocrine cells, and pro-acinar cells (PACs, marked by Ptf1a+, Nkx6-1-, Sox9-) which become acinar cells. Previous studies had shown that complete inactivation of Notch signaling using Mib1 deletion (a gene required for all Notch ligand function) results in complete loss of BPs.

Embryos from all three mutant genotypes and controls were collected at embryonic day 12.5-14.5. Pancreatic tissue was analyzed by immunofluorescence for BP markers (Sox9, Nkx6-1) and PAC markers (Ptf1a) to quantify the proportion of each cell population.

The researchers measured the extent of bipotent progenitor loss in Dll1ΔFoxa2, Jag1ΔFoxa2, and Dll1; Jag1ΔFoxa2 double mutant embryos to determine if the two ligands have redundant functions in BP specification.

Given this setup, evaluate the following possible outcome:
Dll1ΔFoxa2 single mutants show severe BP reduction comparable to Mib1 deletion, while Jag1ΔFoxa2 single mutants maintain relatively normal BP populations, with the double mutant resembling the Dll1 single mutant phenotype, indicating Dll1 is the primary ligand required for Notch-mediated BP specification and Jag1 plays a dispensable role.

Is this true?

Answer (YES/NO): NO